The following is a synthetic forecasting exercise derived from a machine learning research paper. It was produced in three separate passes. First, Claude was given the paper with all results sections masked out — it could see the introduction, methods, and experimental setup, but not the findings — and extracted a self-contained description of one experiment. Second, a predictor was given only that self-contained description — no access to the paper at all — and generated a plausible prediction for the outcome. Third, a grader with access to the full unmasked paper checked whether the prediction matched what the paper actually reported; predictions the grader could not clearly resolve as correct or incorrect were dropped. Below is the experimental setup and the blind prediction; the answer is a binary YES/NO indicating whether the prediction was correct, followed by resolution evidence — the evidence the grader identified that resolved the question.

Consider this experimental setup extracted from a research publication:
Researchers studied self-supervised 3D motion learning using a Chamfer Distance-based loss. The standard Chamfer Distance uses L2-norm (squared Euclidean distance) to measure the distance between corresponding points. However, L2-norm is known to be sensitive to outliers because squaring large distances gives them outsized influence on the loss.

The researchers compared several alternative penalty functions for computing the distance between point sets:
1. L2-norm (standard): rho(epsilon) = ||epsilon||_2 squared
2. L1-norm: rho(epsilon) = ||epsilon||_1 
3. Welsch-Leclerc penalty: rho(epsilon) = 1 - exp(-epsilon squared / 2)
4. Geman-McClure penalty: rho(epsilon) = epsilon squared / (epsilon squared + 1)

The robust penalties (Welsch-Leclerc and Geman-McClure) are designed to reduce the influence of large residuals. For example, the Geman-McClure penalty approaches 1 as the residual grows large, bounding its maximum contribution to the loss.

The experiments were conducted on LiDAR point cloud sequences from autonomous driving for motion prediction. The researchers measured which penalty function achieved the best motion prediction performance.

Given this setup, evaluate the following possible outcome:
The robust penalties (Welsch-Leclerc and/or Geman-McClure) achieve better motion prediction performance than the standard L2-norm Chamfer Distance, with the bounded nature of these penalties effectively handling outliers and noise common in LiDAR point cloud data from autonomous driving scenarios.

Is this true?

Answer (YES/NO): YES